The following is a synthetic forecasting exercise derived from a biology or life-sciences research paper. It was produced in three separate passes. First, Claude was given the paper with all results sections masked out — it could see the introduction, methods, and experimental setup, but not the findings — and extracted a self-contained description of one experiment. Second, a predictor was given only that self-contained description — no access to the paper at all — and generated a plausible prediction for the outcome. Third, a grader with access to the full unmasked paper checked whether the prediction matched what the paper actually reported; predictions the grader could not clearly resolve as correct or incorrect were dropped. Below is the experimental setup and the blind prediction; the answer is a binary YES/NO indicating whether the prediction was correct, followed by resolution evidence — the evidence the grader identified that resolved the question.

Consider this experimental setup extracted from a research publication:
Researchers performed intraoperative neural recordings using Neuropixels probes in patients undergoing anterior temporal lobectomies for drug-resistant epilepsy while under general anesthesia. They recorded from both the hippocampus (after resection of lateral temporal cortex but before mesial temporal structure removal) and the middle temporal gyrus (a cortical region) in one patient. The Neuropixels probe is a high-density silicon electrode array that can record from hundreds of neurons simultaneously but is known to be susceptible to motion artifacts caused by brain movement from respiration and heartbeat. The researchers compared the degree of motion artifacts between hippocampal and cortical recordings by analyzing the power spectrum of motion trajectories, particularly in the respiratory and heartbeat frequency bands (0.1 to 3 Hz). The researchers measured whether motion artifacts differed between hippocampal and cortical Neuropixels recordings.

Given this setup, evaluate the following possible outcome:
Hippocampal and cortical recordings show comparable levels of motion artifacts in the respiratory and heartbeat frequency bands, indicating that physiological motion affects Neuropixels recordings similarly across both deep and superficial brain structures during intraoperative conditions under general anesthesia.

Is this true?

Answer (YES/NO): NO